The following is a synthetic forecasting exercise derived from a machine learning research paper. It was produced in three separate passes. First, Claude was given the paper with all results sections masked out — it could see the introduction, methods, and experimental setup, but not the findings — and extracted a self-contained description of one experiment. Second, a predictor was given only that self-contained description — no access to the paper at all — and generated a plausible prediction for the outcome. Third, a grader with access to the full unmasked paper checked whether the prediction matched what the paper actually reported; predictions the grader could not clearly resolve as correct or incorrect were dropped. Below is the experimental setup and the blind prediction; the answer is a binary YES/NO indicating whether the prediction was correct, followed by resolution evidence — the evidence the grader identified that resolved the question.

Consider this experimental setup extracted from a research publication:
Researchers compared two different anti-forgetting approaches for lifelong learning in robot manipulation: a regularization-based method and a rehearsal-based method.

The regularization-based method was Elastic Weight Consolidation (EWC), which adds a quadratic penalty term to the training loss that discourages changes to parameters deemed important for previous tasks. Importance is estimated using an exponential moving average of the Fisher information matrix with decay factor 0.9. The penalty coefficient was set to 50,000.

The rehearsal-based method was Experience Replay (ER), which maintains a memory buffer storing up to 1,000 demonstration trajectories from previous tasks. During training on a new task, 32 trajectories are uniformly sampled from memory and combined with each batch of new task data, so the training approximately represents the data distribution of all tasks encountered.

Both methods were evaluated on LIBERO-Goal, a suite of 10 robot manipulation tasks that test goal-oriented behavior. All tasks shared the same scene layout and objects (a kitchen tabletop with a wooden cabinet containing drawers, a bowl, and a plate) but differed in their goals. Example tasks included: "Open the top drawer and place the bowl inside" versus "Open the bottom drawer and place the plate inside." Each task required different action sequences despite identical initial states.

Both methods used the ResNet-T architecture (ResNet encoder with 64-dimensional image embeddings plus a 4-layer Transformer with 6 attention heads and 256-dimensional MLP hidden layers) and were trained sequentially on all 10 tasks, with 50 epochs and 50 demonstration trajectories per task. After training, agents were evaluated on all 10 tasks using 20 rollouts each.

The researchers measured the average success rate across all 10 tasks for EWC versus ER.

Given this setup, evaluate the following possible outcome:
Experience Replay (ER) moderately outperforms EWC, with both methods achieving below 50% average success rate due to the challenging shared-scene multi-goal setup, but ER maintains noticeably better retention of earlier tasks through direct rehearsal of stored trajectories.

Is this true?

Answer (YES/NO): NO